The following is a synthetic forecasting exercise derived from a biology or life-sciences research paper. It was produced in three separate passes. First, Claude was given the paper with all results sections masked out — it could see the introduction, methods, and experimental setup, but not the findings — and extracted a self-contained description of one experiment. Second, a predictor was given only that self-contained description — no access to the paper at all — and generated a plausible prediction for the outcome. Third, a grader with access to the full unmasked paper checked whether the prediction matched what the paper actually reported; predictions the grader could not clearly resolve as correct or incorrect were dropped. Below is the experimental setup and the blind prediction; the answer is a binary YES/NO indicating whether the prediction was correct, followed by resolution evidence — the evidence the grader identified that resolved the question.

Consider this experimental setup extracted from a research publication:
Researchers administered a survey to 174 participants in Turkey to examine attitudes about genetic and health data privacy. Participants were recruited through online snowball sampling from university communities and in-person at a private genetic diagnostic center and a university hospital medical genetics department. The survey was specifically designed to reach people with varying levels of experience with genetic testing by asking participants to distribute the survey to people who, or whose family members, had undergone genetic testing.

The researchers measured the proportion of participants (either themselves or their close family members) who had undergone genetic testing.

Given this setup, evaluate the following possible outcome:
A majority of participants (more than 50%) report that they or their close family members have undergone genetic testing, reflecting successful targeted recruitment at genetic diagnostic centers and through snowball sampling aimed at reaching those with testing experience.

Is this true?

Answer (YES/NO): NO